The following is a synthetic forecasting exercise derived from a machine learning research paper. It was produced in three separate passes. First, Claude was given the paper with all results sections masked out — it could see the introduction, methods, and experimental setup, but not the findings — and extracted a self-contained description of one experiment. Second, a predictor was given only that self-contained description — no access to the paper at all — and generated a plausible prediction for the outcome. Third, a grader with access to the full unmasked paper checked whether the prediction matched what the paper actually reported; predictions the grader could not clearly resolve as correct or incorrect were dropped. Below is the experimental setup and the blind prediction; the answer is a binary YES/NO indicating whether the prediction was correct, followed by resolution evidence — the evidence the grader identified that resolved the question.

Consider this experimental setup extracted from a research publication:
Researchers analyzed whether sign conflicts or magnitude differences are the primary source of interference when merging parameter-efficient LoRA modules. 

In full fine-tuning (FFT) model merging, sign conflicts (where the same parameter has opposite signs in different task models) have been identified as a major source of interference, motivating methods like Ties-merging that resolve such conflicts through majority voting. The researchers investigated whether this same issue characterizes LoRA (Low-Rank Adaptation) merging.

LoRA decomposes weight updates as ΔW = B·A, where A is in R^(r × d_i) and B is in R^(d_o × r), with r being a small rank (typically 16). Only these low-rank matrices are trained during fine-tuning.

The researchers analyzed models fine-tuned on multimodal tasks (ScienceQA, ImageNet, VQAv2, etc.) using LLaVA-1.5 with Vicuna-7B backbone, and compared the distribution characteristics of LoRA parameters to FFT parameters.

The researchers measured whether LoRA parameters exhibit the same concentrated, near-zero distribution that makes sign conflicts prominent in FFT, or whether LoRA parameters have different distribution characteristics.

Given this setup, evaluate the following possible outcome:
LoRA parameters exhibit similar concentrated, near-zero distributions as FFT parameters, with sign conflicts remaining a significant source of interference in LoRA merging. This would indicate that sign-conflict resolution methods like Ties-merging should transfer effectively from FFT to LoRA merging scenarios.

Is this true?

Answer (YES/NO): NO